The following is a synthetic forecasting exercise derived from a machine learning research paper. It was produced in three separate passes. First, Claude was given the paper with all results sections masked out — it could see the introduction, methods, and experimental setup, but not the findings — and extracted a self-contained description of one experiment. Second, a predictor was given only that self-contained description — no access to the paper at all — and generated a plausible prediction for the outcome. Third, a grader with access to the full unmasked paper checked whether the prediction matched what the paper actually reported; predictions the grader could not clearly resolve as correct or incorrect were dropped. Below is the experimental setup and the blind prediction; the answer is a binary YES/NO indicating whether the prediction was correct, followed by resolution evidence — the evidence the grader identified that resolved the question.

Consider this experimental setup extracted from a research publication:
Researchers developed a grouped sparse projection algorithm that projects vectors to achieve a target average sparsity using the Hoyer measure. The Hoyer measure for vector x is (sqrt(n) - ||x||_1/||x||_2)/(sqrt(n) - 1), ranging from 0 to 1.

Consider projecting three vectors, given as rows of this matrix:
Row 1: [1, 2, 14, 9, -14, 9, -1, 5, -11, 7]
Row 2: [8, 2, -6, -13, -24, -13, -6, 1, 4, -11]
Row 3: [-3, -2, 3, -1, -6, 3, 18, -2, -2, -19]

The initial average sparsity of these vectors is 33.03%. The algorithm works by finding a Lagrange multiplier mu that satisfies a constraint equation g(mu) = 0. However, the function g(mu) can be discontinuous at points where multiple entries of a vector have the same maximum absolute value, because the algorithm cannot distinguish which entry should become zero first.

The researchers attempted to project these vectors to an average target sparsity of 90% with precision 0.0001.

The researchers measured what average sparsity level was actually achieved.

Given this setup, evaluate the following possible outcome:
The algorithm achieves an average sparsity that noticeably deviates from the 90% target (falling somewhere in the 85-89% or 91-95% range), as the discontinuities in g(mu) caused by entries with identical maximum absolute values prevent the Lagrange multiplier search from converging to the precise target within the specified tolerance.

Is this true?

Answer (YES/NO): YES